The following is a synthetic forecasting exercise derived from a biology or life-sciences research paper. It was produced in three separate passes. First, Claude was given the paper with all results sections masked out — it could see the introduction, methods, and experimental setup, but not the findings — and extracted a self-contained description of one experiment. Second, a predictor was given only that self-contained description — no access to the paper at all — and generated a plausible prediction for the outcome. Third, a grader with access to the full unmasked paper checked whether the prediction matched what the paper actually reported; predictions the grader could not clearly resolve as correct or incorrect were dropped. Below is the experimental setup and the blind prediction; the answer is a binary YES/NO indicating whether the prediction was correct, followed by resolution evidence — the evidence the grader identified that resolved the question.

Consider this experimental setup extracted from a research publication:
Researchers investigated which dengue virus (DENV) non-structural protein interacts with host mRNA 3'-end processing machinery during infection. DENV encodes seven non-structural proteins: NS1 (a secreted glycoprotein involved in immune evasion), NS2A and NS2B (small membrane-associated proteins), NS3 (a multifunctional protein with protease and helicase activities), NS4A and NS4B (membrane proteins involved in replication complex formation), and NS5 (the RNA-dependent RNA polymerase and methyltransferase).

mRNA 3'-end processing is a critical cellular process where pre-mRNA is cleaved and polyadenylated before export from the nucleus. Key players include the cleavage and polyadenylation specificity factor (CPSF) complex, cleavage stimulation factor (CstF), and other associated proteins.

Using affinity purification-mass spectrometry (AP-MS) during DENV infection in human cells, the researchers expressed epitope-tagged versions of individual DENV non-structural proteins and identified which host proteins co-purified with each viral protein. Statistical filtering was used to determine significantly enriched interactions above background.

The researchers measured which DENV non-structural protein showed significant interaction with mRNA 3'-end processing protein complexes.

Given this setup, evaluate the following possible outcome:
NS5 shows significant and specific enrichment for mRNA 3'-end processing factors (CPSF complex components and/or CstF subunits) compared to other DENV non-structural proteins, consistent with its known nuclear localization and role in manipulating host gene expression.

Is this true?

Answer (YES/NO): NO